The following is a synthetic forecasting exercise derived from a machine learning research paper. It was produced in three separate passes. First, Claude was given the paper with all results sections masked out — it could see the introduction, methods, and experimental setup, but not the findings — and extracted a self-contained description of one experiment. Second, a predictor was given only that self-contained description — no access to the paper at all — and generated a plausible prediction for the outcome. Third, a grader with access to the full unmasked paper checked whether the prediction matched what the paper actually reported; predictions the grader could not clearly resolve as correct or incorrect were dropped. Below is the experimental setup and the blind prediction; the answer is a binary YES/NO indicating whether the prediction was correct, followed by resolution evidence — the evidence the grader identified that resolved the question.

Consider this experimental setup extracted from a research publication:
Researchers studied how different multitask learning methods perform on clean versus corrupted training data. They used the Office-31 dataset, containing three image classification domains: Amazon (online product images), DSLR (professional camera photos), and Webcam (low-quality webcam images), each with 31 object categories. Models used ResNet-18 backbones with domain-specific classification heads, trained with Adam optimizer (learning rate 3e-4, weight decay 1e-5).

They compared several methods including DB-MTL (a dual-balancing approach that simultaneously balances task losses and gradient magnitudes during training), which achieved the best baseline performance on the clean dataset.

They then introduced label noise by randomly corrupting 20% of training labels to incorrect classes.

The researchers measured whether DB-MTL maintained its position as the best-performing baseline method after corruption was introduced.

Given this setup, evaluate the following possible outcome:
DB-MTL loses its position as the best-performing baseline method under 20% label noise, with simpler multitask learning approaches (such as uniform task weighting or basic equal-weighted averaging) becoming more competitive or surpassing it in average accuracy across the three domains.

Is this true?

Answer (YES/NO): YES